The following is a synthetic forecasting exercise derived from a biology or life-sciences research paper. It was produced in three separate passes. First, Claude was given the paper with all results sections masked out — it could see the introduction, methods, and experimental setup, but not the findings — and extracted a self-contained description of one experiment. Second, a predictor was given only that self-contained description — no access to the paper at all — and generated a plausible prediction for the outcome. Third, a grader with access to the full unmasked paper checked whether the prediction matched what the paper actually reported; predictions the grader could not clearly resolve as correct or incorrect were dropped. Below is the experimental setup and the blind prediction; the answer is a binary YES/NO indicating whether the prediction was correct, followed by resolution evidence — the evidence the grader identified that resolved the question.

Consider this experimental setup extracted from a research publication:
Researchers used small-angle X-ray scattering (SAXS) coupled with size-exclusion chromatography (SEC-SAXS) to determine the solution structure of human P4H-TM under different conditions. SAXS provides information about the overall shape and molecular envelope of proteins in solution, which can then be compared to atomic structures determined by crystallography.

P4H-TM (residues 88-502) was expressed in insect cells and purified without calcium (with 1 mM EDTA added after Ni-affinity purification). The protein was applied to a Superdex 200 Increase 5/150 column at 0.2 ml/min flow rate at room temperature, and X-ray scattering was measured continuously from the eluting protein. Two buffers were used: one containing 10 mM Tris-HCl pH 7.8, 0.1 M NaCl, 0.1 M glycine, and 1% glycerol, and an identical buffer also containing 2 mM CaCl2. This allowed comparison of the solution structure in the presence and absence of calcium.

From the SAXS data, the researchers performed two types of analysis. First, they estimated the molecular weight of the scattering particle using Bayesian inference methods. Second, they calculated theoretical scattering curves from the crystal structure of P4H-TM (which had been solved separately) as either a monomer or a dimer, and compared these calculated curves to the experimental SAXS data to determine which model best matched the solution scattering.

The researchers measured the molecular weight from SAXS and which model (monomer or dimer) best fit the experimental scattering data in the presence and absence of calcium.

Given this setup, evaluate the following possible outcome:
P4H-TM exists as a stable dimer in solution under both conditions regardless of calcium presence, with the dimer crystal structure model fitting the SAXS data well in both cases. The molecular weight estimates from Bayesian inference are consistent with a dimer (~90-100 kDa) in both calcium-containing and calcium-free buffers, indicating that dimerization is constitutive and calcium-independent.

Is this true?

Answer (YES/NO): YES